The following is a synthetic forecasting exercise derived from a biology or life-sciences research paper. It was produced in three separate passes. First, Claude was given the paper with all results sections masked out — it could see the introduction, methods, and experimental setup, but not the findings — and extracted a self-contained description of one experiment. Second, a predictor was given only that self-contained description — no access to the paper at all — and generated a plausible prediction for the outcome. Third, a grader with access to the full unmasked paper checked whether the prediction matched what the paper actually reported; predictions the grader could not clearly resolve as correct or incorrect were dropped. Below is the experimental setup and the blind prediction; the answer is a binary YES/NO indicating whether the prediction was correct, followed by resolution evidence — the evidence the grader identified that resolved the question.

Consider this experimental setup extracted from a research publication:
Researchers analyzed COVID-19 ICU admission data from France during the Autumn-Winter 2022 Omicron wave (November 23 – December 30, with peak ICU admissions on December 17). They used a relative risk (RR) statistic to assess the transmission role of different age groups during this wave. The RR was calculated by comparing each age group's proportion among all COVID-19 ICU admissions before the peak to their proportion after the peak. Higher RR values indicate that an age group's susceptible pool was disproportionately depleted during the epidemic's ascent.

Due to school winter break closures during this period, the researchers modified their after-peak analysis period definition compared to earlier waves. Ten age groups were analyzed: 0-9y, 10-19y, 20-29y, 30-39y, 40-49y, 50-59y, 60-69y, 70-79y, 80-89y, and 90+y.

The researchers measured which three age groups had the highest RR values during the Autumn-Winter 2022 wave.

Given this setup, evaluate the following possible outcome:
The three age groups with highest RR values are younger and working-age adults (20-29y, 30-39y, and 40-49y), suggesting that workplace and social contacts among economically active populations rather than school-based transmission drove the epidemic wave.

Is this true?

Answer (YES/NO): NO